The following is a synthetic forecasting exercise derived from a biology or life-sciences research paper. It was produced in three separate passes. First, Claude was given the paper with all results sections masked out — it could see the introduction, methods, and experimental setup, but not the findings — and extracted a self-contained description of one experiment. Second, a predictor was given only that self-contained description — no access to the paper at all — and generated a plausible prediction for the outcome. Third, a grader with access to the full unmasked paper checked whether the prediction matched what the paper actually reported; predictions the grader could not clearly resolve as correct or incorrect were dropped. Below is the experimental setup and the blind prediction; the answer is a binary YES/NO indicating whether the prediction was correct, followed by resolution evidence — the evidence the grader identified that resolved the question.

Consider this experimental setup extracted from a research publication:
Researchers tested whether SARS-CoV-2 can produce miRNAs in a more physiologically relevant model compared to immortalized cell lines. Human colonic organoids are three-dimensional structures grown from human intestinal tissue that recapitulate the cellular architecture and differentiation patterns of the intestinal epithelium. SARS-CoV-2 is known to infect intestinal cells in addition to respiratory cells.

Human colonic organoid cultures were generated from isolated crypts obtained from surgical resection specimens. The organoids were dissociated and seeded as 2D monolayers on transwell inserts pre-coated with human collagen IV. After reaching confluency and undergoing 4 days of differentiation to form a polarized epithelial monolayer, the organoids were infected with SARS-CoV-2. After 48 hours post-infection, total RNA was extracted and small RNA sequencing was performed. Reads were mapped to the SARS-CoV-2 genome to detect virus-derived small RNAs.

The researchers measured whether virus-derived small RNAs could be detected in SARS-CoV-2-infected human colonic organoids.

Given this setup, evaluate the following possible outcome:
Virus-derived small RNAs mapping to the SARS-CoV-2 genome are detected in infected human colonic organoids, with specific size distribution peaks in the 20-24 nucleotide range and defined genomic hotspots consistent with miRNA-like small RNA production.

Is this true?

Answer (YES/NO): NO